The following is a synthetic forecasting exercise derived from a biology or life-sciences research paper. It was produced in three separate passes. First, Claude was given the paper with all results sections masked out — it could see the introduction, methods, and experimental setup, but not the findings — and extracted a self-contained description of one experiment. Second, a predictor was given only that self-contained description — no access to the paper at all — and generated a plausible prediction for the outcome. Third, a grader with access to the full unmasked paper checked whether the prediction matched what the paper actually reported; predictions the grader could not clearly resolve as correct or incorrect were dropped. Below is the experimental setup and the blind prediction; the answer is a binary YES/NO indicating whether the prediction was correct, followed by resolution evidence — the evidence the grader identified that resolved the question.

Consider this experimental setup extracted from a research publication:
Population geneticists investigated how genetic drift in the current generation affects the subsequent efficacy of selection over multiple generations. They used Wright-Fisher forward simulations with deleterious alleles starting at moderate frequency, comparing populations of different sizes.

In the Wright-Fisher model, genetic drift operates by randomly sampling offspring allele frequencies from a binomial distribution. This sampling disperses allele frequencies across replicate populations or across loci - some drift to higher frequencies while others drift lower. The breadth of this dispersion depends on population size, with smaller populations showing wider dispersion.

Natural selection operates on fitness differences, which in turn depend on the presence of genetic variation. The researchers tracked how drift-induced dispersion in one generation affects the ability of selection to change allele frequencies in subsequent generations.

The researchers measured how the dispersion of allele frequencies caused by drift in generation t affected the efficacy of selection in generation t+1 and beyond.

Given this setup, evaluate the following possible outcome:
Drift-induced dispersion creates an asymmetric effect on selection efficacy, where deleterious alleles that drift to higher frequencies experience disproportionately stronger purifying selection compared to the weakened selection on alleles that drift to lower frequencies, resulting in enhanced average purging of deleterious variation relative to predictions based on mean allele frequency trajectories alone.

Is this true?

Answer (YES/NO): NO